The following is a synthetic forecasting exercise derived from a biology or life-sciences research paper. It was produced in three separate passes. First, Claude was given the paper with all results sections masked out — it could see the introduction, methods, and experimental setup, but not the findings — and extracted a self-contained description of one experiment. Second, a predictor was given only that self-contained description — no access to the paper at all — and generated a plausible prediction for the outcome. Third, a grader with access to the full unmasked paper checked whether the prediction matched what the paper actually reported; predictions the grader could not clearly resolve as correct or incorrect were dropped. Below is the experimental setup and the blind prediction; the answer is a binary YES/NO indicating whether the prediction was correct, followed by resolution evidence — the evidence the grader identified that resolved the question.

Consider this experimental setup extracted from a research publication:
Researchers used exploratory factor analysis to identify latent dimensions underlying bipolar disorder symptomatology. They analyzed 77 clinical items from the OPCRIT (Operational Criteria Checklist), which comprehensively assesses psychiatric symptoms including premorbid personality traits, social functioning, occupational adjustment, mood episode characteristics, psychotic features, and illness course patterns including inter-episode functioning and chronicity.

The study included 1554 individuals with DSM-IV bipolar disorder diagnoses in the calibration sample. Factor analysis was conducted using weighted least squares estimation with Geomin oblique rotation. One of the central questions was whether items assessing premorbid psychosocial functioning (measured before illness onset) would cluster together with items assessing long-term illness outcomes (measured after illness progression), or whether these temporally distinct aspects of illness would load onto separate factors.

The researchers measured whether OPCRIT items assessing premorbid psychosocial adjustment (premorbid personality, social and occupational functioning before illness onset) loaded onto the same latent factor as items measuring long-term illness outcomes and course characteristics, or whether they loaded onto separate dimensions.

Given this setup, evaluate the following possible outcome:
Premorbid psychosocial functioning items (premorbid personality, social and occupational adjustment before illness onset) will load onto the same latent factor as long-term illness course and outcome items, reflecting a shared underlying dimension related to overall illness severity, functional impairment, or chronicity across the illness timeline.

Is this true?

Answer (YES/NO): YES